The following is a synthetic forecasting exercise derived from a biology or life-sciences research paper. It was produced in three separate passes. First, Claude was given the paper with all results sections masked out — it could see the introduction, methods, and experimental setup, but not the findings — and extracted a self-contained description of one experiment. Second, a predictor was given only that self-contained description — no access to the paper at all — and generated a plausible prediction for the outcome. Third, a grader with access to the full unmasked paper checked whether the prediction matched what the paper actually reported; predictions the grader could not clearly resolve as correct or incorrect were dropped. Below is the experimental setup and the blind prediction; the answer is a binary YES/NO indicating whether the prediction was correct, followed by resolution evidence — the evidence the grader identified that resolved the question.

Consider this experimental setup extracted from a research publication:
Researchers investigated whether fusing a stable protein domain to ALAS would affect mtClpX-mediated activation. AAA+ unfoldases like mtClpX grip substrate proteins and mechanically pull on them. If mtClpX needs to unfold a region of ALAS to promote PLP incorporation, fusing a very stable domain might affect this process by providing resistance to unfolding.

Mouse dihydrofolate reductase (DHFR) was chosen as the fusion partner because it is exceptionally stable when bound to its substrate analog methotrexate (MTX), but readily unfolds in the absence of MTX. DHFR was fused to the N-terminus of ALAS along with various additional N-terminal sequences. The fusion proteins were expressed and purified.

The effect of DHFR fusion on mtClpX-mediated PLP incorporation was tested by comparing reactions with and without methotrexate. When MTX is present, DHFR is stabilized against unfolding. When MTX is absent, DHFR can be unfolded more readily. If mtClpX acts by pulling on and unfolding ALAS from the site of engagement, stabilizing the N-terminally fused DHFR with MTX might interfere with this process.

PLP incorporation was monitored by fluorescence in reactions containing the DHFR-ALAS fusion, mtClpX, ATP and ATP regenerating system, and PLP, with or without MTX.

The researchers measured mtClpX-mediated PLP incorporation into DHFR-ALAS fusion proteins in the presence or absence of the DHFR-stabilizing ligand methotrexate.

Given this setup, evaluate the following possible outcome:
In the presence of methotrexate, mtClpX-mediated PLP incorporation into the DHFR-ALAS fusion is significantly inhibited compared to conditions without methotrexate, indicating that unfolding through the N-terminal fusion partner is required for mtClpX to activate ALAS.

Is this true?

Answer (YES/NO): YES